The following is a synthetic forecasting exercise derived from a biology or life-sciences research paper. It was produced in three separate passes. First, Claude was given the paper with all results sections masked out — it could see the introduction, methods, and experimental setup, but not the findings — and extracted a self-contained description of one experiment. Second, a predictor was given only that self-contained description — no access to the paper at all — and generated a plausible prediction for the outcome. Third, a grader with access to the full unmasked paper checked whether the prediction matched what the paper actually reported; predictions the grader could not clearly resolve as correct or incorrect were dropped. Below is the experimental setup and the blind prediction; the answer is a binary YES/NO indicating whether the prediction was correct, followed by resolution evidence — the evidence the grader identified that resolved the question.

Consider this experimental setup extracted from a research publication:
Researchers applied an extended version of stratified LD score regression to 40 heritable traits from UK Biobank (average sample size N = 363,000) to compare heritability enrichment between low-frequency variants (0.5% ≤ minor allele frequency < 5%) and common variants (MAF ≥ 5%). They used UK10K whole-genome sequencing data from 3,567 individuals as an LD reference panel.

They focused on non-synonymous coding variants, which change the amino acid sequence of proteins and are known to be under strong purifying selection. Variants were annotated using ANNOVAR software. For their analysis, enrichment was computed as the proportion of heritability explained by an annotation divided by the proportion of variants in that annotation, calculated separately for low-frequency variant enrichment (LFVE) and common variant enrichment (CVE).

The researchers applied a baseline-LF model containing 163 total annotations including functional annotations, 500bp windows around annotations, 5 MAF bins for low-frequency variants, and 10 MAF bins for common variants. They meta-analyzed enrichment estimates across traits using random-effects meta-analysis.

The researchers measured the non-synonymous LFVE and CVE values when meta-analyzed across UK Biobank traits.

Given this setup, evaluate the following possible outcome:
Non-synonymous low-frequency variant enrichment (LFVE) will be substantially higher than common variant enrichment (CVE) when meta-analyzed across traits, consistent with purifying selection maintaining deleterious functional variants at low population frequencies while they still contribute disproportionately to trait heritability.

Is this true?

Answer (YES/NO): YES